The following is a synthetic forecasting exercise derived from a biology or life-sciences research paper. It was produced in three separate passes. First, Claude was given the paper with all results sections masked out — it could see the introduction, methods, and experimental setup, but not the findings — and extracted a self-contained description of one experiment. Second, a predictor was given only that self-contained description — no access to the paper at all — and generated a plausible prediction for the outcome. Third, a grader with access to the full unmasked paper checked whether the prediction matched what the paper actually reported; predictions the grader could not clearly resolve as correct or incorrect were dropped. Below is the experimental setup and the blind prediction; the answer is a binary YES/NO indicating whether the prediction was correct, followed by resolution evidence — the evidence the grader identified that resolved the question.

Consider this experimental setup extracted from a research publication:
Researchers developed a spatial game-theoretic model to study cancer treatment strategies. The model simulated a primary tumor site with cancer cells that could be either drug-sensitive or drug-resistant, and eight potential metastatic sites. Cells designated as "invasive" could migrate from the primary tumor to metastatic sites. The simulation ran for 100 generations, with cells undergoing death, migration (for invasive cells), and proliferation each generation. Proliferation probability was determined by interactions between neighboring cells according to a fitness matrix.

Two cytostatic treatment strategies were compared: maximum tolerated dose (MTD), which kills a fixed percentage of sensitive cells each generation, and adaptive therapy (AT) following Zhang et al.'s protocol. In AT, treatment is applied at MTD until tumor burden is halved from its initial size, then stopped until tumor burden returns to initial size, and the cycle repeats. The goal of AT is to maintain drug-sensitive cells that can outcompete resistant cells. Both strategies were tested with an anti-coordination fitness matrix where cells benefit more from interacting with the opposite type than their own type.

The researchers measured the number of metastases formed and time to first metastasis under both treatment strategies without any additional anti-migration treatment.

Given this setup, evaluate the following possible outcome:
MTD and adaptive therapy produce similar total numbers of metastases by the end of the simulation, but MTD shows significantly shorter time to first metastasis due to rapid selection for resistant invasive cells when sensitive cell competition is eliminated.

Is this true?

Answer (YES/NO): NO